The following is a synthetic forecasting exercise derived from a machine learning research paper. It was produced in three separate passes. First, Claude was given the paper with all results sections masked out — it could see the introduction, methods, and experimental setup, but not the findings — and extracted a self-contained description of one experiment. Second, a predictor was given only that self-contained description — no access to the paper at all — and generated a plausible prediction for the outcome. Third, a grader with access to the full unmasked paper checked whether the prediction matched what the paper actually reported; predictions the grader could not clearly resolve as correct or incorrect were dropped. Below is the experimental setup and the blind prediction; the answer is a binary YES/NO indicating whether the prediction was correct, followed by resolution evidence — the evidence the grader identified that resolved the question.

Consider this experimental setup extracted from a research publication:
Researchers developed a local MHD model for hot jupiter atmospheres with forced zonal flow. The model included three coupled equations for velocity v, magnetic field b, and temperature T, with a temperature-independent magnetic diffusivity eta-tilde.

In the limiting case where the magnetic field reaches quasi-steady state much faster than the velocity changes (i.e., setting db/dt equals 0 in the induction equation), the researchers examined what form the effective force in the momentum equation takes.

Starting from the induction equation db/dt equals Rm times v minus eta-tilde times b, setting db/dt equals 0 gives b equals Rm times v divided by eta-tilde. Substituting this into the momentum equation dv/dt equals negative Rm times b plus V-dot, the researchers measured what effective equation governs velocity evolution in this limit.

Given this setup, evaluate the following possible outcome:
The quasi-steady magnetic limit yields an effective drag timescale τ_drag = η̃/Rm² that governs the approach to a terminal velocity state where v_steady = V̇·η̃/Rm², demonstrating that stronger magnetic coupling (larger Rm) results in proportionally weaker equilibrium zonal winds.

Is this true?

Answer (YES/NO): NO